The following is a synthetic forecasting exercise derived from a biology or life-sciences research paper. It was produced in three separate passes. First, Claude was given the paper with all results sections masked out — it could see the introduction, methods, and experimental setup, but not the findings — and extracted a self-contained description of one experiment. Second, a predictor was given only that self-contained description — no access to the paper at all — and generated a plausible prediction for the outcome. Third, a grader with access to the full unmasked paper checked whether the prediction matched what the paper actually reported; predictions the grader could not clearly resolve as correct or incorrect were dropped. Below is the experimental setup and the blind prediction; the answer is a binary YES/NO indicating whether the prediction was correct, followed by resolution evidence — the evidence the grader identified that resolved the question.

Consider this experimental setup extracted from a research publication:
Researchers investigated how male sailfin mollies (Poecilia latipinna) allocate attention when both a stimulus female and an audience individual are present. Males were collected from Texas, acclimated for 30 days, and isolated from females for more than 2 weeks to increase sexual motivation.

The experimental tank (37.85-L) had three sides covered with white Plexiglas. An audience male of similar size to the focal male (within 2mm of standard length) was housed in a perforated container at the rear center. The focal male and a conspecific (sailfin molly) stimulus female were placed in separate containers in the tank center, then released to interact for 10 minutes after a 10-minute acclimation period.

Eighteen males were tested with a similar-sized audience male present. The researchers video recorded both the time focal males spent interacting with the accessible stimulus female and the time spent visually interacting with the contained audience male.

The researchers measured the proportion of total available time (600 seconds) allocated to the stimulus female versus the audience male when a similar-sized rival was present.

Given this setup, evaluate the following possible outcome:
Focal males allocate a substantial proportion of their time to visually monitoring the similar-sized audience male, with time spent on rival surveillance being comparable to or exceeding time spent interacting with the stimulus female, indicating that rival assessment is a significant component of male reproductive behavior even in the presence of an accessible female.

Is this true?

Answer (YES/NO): NO